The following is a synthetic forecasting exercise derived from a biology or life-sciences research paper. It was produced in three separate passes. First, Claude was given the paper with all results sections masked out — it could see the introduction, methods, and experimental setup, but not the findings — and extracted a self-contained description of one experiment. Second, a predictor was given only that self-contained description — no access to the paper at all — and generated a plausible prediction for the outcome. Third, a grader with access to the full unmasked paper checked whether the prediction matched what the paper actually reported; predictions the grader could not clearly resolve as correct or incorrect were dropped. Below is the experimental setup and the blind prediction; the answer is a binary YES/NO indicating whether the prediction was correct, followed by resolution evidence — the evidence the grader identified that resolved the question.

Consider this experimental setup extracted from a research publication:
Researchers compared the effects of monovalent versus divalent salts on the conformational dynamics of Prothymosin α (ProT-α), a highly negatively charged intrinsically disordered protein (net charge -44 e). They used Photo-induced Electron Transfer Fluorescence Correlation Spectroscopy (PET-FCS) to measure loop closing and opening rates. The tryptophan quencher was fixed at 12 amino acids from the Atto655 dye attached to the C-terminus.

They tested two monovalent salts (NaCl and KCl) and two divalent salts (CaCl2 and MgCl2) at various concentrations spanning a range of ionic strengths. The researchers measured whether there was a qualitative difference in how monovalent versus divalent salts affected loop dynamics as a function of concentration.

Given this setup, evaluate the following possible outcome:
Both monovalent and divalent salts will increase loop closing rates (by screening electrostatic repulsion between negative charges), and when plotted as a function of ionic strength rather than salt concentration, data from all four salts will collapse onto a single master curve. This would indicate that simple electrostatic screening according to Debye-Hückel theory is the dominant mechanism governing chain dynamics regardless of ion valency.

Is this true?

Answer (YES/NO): NO